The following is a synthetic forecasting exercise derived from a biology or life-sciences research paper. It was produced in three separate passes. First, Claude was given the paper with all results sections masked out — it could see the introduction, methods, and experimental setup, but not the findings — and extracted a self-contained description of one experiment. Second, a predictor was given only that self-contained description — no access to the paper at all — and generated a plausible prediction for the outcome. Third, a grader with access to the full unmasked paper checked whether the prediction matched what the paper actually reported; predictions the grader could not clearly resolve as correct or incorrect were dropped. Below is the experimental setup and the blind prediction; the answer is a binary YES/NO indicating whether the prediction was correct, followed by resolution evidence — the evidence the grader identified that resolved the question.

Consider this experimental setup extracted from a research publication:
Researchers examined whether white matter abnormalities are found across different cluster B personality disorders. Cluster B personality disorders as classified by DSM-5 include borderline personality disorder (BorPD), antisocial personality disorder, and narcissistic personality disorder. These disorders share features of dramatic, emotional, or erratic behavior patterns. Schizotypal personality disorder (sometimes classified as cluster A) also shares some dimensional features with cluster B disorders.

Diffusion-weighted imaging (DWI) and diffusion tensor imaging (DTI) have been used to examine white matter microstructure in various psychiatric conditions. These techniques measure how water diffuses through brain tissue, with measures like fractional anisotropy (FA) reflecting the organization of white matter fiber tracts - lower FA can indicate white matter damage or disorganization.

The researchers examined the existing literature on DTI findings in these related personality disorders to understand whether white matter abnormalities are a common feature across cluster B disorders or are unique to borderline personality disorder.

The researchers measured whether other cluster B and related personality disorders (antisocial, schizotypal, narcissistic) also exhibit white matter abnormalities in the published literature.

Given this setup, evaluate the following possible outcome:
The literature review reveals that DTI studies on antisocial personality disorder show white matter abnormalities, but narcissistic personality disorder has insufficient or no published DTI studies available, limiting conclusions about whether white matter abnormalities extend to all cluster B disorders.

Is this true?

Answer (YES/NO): NO